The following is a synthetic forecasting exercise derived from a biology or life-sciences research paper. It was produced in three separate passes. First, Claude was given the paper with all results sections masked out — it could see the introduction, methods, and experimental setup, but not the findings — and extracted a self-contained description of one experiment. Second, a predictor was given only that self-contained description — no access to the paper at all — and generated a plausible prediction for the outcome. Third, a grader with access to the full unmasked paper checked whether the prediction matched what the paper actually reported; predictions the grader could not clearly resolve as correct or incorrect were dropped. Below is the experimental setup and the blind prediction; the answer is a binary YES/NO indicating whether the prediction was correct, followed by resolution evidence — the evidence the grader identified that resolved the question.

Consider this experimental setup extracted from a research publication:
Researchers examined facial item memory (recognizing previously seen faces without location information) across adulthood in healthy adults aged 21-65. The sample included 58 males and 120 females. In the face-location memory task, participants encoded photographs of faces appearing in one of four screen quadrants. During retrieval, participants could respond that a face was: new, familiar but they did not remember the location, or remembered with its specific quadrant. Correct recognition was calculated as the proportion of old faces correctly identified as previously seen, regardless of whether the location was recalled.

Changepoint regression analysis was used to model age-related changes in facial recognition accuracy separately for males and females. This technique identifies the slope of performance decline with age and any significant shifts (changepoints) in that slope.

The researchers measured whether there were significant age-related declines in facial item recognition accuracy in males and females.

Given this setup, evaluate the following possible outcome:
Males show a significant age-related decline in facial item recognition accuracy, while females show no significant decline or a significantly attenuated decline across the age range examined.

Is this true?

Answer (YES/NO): NO